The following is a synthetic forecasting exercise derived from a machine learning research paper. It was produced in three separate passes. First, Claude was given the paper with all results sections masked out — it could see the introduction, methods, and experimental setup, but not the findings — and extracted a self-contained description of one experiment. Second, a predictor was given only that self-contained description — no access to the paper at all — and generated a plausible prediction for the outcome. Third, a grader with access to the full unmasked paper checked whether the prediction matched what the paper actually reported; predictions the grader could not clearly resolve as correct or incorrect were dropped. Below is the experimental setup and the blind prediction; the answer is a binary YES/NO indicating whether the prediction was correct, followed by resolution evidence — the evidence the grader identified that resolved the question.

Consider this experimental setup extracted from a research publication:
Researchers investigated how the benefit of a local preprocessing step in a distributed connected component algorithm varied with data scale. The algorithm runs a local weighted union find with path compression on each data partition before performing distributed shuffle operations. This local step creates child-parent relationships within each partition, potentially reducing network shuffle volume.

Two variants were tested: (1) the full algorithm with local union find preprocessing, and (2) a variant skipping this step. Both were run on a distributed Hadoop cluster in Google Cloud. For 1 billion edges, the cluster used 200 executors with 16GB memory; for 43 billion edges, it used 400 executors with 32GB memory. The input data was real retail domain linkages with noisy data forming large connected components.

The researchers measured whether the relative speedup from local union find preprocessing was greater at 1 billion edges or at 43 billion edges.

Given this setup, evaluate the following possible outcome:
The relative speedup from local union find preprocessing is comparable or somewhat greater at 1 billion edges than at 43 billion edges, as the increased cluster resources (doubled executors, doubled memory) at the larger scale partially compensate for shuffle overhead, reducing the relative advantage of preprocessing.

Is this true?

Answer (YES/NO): YES